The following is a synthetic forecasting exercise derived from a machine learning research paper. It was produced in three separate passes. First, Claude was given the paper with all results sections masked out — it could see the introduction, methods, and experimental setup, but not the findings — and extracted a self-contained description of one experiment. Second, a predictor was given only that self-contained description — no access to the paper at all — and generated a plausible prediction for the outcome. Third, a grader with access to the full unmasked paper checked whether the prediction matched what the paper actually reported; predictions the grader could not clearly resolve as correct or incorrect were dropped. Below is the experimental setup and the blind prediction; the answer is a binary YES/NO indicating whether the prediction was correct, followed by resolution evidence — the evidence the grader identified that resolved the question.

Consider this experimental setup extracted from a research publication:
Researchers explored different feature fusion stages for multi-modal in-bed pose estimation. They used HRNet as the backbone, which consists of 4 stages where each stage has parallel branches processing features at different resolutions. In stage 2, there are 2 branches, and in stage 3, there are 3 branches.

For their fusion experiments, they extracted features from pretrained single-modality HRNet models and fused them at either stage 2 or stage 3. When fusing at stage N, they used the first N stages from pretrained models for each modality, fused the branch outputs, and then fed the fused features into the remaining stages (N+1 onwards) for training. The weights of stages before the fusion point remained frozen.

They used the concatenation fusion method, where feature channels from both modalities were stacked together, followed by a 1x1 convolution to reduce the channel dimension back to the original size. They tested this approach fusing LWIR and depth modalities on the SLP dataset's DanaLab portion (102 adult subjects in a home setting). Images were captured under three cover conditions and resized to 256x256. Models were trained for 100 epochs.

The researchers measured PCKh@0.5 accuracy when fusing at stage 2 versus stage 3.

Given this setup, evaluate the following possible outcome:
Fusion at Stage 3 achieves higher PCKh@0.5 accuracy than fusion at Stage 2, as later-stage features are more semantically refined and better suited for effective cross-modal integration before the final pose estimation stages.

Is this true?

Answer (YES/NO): YES